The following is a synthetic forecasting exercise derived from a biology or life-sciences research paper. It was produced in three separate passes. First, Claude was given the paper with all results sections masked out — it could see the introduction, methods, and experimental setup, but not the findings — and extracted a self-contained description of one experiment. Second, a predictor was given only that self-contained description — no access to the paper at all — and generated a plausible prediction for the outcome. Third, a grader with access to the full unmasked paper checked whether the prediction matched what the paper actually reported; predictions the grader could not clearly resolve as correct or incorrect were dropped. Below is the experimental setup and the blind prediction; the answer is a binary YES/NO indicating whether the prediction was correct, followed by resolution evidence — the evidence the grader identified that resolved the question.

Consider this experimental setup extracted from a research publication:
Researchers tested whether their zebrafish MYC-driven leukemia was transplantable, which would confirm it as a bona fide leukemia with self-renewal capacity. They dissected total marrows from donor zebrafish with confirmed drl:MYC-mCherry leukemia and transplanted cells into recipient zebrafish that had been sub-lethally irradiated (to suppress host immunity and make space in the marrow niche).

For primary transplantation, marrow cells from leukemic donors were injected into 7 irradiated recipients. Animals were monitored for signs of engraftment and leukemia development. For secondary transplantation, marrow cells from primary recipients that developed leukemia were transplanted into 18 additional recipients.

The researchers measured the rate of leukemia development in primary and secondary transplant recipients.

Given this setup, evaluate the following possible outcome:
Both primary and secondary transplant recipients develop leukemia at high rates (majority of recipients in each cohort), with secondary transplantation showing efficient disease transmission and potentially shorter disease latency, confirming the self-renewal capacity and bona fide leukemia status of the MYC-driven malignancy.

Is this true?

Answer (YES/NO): YES